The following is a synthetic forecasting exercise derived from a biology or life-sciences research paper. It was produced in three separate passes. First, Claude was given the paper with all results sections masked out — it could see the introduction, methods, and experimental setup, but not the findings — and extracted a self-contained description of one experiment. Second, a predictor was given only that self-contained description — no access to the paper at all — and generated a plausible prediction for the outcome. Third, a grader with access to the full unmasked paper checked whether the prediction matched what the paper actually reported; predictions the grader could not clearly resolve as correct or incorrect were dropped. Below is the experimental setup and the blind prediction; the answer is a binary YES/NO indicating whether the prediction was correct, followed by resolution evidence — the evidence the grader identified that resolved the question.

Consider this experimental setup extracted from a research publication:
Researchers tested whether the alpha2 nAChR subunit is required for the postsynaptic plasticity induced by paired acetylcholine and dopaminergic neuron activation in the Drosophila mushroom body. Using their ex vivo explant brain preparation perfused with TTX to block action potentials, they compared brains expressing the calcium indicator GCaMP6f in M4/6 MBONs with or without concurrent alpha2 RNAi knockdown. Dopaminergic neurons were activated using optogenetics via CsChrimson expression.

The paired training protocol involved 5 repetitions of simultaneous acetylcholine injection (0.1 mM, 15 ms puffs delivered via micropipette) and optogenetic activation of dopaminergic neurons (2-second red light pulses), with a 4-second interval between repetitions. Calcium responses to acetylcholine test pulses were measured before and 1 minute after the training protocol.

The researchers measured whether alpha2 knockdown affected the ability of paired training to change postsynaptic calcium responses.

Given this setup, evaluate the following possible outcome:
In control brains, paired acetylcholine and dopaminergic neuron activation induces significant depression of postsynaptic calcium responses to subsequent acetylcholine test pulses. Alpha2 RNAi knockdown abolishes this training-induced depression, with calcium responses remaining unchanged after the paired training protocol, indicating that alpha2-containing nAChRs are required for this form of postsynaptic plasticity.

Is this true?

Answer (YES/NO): NO